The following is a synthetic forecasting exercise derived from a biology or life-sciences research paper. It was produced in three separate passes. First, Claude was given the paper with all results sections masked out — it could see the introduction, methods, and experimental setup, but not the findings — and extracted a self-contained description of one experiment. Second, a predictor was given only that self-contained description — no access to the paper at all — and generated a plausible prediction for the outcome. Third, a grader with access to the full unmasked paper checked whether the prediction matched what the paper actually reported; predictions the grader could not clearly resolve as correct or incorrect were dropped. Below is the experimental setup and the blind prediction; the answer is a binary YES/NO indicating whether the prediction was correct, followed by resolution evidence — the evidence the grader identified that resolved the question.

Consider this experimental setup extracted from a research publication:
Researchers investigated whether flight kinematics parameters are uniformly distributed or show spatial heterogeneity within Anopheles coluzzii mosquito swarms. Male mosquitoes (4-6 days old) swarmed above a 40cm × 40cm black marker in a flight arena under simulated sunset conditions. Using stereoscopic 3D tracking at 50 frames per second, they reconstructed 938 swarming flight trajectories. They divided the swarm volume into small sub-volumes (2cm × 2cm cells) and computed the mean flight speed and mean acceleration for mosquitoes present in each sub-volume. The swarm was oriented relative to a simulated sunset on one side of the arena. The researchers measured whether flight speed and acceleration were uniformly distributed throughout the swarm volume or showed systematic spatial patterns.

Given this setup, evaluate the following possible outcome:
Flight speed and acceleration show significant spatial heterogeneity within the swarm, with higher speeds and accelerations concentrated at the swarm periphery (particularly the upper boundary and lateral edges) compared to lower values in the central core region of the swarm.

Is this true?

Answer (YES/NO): NO